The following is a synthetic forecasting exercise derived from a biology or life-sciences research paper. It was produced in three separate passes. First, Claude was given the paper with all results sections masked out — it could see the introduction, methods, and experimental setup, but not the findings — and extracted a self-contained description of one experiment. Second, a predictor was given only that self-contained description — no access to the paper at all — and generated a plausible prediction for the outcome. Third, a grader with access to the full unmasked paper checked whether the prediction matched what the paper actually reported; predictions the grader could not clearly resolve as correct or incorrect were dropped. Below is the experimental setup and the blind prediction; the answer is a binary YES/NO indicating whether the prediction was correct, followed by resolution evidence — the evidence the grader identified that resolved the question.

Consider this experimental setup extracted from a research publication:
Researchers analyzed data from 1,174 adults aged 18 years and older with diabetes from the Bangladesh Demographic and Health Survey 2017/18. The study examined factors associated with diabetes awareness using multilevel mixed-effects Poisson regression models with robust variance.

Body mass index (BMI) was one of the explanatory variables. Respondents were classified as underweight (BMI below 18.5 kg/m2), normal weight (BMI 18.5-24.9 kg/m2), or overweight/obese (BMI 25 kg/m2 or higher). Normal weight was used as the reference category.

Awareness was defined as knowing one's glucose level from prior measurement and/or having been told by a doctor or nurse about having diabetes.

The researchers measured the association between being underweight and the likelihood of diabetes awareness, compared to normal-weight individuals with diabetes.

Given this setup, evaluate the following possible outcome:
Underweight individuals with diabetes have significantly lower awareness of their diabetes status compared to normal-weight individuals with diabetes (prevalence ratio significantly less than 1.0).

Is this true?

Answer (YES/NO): YES